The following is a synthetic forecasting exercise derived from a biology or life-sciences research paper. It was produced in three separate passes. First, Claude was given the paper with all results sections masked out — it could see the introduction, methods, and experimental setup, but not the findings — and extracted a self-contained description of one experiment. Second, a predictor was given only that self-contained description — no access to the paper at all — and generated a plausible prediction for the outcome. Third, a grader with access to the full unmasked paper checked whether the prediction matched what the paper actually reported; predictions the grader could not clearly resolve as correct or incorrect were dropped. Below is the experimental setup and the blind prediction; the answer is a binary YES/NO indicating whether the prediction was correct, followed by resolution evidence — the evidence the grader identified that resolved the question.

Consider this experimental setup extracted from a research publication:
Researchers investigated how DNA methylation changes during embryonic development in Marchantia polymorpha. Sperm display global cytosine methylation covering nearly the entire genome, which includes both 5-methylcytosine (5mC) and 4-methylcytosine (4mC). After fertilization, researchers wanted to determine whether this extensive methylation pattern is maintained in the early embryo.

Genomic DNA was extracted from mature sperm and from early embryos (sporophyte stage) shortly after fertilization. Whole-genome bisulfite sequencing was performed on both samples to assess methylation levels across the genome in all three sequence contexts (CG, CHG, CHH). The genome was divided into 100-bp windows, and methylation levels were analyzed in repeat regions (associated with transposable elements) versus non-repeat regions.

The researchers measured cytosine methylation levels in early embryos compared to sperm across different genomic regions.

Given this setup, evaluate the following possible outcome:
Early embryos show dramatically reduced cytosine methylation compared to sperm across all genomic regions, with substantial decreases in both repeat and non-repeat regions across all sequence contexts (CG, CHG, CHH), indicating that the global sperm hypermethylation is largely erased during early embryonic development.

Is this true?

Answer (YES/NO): YES